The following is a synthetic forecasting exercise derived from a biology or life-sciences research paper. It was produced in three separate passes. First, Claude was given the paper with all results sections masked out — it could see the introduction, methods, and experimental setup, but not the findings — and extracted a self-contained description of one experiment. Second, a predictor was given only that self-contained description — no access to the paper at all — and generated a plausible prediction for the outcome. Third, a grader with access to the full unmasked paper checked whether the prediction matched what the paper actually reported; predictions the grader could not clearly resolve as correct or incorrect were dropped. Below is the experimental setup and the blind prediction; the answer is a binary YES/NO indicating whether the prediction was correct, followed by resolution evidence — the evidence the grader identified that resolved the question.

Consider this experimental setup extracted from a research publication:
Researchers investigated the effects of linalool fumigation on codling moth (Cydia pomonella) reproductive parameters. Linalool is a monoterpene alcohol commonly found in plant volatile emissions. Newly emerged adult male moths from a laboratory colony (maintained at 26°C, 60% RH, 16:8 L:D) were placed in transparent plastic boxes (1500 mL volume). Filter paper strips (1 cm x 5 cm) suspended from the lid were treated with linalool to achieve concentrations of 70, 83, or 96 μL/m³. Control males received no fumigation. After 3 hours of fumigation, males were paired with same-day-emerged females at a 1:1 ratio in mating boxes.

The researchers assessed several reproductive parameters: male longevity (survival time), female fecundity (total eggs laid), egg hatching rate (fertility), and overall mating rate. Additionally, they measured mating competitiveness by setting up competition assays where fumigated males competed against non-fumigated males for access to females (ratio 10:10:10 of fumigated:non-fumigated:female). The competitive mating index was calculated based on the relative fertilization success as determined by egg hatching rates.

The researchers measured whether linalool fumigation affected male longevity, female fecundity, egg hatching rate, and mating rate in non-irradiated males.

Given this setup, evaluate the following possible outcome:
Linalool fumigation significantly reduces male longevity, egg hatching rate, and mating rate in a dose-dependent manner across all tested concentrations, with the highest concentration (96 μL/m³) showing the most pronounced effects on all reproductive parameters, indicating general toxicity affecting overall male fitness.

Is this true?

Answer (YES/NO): NO